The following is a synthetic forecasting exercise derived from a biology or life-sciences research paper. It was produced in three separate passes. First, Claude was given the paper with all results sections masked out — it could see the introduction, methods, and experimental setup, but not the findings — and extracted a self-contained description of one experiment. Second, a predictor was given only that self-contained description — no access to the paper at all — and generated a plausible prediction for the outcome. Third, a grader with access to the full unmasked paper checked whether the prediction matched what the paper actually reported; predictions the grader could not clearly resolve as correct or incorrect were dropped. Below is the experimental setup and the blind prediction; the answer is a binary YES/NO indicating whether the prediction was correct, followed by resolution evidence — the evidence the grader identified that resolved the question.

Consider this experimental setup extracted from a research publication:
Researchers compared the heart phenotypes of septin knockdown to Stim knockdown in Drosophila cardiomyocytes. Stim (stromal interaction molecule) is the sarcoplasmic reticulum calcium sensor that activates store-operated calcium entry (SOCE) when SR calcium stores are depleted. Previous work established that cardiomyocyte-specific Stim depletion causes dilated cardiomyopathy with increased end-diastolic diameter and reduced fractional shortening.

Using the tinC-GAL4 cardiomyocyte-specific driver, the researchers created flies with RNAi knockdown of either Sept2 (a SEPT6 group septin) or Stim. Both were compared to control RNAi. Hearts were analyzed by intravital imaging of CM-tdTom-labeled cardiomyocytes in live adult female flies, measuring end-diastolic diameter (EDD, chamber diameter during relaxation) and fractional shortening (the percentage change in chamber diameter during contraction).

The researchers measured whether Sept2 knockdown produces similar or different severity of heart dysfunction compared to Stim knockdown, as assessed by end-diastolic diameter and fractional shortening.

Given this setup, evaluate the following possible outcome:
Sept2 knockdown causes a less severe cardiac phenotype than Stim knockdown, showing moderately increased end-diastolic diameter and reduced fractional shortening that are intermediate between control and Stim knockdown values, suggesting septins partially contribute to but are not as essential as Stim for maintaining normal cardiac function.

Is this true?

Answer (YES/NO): NO